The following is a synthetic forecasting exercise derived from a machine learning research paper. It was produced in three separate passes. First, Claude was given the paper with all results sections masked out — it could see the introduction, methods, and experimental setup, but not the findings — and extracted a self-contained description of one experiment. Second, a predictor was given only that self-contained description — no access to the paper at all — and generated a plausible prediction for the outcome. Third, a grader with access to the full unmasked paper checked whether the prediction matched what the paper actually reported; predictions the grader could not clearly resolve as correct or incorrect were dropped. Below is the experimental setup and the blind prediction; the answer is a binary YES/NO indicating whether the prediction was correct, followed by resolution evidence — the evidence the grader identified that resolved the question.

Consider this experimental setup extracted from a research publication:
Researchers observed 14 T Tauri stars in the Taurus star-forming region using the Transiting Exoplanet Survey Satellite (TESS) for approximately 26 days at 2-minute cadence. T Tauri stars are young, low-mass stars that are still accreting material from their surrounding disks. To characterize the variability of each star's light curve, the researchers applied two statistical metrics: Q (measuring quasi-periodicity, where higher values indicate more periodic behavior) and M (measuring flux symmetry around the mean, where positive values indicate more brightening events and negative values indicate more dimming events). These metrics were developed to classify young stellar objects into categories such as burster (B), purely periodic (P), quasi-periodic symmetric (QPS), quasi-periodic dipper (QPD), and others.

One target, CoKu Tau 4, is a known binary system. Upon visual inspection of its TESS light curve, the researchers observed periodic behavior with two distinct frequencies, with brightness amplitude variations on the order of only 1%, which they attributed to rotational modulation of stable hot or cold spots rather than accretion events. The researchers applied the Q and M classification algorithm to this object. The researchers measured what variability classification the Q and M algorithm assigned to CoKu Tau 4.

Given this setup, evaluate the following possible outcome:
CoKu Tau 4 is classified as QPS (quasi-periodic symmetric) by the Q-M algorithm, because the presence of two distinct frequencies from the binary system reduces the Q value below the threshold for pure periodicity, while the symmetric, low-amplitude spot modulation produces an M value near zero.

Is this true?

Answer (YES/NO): YES